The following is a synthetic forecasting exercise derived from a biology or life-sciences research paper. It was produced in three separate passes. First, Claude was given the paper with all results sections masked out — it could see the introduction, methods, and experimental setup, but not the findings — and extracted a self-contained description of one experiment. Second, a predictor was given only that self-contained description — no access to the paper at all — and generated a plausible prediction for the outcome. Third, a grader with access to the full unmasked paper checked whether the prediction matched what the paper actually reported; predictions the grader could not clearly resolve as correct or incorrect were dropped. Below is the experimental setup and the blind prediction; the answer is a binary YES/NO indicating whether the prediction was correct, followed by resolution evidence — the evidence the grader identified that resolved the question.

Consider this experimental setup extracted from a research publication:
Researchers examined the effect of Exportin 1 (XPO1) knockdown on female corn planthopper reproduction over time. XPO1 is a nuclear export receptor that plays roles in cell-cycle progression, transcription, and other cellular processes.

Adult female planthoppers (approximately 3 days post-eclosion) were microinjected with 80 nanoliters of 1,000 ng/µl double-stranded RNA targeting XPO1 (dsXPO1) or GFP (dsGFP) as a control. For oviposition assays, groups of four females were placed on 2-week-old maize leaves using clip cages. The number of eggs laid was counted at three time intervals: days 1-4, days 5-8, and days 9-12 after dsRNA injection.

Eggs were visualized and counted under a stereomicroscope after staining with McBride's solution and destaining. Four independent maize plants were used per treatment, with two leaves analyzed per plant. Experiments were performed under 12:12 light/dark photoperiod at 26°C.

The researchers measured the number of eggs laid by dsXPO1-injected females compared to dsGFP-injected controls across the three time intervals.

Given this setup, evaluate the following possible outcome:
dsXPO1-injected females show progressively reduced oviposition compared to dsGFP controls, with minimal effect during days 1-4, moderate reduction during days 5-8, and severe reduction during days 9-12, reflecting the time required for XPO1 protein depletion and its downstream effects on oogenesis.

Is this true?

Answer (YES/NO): NO